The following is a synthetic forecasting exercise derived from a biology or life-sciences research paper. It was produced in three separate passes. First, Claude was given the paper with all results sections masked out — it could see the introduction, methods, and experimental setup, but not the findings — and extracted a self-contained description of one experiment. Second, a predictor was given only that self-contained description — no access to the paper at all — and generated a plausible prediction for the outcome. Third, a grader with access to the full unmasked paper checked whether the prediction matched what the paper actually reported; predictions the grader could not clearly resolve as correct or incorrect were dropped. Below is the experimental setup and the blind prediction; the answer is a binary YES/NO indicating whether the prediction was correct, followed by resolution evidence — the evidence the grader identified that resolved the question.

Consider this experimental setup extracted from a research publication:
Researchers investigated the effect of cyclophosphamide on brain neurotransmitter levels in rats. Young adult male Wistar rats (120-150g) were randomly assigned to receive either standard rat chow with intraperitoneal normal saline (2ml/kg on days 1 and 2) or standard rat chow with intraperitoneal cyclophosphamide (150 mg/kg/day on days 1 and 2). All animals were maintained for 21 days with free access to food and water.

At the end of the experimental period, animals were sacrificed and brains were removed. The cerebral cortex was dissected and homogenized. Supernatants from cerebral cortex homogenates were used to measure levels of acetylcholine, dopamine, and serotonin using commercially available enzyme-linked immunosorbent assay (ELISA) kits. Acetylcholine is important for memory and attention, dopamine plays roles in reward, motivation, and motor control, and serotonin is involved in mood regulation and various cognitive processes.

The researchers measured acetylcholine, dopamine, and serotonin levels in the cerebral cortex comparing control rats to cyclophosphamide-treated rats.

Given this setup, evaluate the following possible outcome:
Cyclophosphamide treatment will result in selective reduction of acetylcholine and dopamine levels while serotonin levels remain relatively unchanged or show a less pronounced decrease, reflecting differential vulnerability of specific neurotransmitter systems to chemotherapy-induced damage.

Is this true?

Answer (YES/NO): NO